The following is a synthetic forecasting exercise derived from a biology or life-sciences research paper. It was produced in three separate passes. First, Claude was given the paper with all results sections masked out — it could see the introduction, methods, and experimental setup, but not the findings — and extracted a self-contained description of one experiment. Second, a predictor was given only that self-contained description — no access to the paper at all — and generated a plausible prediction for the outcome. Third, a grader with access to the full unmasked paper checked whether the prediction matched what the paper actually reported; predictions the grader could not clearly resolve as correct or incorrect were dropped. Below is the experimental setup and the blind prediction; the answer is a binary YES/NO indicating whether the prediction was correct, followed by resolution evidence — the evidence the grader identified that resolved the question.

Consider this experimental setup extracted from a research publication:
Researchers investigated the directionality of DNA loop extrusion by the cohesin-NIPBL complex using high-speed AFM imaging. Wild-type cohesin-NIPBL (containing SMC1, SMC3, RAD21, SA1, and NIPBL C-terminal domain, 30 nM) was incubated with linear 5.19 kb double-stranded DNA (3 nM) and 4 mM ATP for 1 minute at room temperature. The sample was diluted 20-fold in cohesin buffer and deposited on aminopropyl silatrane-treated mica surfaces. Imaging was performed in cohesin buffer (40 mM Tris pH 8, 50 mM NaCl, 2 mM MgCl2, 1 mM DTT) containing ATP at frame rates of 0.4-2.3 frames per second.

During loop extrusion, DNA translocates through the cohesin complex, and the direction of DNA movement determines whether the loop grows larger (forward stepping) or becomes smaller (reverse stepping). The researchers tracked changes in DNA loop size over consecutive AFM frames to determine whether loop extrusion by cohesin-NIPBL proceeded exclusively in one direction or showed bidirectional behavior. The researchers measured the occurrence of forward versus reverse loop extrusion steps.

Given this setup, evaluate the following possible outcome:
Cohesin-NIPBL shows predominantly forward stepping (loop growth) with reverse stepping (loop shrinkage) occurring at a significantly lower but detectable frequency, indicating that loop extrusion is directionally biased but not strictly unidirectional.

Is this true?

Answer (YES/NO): NO